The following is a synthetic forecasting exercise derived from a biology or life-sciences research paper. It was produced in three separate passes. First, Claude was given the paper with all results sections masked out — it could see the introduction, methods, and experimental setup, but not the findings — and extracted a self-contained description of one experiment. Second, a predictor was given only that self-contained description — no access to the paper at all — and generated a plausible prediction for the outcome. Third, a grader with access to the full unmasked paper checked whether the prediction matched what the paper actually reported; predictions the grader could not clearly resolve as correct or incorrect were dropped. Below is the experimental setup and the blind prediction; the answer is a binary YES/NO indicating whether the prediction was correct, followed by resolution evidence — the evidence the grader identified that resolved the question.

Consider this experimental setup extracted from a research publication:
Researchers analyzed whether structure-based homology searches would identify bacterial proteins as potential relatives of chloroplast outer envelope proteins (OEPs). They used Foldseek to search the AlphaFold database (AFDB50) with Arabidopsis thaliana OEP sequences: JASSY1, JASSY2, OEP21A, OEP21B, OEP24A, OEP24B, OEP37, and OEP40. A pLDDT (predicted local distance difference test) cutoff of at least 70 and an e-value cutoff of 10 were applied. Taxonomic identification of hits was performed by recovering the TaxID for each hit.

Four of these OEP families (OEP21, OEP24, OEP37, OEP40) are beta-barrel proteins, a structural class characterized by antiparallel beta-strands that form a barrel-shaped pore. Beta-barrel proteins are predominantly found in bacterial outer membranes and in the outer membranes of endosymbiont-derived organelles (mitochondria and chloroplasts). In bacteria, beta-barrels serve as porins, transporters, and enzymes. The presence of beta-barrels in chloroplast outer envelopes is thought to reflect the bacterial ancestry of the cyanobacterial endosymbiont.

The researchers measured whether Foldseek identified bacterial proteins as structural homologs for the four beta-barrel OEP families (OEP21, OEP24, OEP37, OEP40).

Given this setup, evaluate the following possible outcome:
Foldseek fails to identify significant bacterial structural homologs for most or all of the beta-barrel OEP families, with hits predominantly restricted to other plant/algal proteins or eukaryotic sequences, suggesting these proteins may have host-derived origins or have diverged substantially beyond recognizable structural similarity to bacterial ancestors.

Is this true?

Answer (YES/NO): NO